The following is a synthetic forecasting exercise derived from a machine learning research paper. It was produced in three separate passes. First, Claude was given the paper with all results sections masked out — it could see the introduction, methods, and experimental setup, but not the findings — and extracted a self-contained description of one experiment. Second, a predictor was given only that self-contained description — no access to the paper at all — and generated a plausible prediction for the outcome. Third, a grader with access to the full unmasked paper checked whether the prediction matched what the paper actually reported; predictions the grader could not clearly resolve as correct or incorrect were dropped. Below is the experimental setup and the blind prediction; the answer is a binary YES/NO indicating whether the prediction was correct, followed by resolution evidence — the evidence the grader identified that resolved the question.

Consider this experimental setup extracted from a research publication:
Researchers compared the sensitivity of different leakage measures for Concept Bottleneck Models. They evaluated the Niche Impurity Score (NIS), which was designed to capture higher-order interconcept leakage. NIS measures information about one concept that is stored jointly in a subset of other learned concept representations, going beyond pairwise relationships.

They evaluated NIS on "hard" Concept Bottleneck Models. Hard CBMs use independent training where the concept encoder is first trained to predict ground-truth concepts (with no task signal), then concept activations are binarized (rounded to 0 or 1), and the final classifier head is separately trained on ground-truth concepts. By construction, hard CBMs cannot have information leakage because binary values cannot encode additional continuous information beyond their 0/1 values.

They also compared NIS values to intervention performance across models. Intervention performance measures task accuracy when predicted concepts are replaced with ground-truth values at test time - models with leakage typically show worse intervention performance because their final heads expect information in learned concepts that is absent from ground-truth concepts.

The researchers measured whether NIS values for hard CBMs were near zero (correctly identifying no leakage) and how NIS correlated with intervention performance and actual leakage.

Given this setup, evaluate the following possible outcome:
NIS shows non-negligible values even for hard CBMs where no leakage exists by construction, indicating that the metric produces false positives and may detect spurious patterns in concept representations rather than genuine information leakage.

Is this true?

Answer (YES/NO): YES